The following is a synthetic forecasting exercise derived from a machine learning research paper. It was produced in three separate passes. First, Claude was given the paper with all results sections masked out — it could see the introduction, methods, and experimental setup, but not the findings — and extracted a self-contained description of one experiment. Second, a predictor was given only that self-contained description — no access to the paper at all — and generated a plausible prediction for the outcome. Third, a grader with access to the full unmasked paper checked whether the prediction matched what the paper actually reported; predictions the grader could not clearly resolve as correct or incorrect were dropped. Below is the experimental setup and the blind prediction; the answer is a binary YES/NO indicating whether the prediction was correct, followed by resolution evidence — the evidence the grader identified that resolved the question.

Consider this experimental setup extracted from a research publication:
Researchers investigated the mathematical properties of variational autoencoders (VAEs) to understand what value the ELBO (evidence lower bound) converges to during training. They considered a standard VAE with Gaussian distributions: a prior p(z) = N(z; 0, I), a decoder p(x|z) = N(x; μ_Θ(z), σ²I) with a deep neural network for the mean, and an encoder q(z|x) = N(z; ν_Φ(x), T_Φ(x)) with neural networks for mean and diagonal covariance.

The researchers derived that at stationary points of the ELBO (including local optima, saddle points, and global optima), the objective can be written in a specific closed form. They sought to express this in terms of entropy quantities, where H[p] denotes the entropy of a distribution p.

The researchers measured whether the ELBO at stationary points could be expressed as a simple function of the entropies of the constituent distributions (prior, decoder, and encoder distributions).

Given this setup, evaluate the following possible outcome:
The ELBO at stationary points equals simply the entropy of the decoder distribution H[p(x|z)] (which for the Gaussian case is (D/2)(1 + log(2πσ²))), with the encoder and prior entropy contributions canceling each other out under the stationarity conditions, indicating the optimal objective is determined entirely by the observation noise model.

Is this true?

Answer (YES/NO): NO